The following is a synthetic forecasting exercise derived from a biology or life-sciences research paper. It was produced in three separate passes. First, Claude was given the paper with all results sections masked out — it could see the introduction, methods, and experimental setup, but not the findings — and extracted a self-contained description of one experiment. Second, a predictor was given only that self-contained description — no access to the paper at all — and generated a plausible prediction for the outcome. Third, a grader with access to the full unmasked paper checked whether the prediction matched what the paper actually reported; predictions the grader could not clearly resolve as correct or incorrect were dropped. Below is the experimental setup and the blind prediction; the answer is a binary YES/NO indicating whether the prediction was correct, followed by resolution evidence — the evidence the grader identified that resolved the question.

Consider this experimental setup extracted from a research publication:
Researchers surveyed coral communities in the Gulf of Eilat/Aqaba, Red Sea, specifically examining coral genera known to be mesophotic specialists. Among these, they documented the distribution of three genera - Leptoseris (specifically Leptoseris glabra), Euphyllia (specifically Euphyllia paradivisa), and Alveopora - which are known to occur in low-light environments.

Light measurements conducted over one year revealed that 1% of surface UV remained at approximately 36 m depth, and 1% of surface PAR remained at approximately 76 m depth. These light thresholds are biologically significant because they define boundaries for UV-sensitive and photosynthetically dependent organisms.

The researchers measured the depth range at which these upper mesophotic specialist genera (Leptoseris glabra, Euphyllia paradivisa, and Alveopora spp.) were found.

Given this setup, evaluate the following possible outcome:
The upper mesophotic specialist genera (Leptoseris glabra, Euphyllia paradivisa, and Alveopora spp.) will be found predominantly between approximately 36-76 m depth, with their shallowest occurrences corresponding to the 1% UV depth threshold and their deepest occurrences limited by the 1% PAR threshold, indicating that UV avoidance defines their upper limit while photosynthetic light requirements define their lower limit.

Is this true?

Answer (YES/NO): YES